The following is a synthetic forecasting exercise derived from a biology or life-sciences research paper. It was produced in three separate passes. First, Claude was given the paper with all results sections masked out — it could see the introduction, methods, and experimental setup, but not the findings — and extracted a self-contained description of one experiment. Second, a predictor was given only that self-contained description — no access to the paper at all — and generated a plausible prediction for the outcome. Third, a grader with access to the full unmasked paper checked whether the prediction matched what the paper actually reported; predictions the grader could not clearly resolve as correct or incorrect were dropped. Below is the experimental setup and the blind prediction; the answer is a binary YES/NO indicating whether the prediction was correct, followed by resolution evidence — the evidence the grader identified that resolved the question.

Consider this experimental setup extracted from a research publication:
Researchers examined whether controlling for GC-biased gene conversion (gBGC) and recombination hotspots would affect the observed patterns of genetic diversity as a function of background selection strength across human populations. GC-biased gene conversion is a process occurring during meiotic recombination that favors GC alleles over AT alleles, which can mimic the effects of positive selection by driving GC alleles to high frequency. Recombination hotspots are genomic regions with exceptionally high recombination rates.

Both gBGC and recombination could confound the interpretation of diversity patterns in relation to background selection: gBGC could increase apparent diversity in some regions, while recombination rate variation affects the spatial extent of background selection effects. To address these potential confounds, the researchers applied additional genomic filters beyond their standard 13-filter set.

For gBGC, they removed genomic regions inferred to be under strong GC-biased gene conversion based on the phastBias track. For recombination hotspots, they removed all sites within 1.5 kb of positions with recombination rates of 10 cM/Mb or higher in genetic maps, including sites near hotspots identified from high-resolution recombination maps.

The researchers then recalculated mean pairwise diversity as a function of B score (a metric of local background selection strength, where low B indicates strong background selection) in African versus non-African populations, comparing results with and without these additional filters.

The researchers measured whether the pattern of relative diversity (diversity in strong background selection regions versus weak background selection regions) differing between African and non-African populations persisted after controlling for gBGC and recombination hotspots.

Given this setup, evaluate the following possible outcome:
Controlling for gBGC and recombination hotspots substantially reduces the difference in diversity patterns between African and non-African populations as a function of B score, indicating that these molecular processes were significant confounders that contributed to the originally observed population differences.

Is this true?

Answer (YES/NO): NO